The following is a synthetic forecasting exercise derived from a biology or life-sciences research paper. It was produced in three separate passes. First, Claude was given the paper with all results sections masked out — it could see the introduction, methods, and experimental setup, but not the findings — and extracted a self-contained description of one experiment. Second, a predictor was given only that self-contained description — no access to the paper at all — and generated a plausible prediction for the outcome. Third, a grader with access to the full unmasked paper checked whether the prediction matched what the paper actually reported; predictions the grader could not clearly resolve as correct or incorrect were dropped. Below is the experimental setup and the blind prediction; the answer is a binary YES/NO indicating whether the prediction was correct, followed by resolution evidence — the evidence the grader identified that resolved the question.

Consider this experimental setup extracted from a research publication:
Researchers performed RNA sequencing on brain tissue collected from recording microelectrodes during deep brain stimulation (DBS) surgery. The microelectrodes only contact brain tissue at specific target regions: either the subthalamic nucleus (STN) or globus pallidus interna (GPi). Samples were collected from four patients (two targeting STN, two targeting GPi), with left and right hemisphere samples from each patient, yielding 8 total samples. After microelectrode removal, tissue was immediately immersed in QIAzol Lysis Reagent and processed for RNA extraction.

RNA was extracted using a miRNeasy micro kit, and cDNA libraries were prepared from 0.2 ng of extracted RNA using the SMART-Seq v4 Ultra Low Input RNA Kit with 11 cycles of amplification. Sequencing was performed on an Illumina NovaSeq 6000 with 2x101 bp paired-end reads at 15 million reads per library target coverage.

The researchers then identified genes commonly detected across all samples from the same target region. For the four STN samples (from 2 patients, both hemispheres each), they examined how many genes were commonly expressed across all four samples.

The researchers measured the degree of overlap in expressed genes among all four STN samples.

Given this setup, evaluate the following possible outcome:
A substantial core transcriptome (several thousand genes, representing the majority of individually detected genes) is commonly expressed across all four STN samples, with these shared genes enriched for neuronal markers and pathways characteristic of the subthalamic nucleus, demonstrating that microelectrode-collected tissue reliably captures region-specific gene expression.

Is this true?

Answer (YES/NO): YES